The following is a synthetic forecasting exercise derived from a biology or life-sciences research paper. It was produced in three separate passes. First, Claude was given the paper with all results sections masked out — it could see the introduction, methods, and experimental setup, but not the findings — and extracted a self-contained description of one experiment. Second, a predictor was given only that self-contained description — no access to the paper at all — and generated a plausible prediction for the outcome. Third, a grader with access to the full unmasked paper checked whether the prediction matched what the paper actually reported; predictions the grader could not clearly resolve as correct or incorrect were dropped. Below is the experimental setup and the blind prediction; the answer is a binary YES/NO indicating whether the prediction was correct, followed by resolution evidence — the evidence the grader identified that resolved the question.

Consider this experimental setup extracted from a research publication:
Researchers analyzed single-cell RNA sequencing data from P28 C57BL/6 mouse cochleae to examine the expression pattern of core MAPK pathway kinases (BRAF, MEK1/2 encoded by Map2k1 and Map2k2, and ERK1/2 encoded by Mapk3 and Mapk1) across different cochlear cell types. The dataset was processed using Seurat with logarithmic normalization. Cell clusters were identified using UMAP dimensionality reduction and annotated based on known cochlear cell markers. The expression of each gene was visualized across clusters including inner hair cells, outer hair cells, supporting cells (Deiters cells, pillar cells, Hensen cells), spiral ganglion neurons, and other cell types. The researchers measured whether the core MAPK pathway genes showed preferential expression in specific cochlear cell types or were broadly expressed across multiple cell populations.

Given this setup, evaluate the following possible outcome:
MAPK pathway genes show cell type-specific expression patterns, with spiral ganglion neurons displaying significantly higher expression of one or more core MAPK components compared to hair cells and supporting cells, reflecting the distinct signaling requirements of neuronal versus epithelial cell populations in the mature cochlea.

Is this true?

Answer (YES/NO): NO